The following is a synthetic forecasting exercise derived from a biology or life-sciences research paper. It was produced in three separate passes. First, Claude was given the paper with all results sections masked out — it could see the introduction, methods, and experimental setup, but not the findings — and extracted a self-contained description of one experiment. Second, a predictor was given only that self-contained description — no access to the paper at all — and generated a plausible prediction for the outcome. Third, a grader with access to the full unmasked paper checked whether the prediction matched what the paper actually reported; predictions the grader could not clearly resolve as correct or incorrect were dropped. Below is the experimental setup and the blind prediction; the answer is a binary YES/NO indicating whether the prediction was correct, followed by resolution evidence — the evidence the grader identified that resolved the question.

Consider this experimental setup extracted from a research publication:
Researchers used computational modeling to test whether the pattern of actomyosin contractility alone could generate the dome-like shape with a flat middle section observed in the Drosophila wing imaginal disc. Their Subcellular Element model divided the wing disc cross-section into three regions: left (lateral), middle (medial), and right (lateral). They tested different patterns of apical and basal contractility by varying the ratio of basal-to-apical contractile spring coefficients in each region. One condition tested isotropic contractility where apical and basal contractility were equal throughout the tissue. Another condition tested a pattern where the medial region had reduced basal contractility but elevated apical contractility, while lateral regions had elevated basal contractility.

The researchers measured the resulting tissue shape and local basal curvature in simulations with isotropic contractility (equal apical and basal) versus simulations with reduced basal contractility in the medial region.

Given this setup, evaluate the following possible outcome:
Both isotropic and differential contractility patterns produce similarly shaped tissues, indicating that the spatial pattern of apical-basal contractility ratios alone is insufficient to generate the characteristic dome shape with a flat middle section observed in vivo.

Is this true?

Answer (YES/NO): NO